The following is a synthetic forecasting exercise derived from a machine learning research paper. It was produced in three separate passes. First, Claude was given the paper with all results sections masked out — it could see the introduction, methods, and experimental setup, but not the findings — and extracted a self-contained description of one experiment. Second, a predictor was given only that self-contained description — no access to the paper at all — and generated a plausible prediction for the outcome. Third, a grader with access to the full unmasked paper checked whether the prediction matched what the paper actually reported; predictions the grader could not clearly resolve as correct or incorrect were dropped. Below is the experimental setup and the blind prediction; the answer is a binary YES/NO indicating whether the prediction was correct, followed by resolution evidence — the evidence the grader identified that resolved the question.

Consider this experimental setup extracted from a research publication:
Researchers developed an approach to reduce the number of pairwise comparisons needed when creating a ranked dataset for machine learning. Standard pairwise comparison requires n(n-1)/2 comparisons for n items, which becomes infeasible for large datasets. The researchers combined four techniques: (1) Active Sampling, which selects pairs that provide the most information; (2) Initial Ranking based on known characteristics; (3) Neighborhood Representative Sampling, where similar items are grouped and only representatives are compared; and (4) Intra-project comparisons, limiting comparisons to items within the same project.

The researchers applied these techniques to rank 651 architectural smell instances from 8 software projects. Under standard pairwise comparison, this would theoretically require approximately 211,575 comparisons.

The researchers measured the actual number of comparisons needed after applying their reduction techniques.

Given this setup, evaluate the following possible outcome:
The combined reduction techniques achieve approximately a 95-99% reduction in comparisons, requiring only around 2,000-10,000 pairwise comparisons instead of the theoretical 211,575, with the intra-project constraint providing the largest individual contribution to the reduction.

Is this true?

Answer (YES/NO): NO